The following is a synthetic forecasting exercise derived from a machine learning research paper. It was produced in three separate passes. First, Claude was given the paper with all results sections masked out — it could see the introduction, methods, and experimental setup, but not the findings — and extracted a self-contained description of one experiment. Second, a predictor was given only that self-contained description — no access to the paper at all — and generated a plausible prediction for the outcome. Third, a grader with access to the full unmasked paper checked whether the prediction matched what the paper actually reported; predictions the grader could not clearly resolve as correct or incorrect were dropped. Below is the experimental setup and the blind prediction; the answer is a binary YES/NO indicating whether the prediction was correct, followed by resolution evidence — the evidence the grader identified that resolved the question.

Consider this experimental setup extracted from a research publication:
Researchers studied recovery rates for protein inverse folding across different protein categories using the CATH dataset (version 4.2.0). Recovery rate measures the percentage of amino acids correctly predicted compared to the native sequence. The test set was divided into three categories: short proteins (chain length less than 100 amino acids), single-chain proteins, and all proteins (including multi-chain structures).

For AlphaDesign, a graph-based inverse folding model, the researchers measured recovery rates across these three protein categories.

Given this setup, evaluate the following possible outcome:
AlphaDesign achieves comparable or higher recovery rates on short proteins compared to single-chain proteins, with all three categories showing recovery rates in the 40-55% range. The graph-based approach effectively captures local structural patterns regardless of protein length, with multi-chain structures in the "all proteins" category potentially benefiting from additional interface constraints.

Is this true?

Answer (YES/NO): NO